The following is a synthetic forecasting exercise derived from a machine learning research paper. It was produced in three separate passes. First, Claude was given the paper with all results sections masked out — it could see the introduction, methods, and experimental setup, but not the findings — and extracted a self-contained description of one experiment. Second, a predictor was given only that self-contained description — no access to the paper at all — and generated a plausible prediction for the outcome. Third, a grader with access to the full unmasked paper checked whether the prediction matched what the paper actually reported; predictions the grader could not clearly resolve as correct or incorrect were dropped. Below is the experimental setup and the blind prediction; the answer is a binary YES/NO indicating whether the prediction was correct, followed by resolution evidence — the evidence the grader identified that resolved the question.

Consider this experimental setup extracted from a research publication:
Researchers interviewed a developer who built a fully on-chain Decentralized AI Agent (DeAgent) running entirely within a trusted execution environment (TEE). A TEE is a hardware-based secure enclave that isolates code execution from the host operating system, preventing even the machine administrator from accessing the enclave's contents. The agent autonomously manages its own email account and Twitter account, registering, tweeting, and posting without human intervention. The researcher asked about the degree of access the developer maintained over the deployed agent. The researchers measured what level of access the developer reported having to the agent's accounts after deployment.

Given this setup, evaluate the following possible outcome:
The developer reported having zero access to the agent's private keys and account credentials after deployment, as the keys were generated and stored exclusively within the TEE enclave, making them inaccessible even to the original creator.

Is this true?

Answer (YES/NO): YES